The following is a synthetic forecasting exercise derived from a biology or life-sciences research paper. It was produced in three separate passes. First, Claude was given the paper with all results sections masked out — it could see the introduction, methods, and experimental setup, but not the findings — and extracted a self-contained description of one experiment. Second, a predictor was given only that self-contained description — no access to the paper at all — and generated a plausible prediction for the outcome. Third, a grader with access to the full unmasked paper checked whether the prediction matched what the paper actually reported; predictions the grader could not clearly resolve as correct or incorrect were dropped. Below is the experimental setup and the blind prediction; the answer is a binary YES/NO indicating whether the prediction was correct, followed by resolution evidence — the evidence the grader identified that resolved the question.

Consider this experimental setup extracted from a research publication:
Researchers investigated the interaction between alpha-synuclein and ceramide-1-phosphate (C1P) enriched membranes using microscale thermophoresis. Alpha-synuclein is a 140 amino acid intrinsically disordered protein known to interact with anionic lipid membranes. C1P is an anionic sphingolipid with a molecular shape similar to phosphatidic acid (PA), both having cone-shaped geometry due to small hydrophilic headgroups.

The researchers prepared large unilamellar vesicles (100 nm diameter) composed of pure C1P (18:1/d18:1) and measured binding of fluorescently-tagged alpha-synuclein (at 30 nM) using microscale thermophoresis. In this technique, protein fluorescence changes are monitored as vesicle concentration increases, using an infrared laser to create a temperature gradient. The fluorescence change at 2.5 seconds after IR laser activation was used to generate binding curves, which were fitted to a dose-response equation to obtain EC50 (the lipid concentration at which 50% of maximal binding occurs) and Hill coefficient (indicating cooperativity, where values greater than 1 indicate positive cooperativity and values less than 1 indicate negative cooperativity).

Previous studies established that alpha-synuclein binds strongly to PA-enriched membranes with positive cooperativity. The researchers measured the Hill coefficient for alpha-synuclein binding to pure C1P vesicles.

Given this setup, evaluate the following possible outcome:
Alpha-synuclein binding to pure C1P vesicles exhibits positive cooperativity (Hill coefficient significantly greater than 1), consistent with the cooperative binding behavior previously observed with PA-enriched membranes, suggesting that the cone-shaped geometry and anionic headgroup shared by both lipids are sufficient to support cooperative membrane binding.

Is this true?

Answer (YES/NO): NO